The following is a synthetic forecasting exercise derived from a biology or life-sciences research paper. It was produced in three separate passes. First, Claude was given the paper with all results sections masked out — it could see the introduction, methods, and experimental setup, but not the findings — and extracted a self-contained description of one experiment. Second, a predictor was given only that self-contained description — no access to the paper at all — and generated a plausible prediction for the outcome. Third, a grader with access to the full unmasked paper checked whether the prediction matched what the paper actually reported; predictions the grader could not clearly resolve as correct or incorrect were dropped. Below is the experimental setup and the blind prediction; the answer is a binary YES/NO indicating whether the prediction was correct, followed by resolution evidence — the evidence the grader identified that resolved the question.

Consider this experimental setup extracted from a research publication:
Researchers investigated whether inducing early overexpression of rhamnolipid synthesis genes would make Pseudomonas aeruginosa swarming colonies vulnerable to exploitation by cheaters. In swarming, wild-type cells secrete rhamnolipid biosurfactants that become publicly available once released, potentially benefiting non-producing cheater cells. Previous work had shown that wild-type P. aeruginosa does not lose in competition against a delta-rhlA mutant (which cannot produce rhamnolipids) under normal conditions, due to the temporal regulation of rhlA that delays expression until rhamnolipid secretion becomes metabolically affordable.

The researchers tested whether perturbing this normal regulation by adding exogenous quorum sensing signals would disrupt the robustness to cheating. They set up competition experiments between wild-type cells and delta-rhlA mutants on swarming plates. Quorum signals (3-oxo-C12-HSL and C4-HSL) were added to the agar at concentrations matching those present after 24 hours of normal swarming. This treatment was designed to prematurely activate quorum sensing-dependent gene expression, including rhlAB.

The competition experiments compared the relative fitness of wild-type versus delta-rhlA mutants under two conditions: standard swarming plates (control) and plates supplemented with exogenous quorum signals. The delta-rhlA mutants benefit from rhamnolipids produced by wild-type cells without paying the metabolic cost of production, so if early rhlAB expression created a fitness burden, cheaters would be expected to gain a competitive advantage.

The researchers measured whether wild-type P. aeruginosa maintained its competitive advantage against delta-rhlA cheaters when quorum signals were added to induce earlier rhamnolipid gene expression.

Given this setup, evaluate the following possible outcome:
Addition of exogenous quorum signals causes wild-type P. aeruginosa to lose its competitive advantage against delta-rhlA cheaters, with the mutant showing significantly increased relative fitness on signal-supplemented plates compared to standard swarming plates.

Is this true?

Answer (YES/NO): NO